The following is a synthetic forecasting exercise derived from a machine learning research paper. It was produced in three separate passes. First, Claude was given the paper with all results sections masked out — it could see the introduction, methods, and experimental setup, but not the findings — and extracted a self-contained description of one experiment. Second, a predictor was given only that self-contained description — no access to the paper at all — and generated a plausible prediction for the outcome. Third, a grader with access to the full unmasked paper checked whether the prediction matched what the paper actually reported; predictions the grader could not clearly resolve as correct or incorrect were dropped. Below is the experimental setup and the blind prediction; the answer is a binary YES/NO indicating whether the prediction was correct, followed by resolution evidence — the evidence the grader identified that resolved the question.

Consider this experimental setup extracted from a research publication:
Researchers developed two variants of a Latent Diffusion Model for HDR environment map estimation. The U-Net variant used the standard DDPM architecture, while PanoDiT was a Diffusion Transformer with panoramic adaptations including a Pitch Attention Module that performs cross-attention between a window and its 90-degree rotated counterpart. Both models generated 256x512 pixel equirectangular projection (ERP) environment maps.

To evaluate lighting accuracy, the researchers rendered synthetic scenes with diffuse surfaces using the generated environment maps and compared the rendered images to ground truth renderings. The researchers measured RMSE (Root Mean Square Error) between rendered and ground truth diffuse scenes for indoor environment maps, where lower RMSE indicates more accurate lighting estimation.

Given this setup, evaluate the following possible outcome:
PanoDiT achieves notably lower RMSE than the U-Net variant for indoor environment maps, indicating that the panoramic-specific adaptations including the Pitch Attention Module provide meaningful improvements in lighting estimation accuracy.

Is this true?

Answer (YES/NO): NO